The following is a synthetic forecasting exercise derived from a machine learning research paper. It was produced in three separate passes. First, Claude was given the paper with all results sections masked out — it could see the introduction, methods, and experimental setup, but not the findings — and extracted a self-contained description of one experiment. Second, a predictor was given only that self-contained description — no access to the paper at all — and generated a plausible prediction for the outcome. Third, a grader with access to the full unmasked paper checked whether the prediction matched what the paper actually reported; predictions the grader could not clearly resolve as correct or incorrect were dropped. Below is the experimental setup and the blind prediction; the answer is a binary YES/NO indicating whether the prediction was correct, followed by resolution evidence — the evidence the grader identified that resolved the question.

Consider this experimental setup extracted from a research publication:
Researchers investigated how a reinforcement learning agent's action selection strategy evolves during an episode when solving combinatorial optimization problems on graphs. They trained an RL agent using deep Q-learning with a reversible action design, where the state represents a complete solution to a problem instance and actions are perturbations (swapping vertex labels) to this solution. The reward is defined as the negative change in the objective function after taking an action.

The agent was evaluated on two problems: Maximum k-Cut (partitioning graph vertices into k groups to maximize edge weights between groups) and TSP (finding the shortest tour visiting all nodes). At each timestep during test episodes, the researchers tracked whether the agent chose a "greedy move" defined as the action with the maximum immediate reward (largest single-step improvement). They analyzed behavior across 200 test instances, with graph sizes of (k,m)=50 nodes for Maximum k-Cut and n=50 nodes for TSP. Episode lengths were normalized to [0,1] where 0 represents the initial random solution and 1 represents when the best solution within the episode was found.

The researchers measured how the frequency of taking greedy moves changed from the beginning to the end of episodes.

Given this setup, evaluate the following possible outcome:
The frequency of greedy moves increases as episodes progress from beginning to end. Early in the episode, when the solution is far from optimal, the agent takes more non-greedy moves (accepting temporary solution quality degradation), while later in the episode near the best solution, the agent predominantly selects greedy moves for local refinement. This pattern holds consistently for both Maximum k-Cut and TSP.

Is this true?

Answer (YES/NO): YES